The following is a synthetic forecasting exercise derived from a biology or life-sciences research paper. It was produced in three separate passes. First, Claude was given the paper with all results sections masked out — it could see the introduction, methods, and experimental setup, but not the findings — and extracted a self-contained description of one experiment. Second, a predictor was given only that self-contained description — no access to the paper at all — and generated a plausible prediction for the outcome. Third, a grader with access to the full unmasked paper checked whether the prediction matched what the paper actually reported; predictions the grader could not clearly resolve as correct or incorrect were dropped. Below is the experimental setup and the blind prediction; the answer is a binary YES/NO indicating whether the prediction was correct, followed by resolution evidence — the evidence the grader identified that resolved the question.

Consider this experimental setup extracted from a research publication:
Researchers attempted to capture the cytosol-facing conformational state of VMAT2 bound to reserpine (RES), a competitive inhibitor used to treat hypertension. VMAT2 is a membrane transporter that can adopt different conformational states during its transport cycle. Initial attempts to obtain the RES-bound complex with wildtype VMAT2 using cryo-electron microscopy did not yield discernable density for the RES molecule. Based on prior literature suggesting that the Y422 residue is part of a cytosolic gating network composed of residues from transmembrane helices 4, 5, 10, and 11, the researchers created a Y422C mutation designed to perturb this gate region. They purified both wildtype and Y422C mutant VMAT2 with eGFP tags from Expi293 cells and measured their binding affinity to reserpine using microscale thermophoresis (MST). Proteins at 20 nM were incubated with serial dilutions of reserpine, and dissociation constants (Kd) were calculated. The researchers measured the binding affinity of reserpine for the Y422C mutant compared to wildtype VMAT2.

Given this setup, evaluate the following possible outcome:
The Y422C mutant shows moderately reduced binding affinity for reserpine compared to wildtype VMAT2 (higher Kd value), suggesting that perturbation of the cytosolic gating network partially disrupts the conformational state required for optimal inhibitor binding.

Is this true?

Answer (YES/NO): NO